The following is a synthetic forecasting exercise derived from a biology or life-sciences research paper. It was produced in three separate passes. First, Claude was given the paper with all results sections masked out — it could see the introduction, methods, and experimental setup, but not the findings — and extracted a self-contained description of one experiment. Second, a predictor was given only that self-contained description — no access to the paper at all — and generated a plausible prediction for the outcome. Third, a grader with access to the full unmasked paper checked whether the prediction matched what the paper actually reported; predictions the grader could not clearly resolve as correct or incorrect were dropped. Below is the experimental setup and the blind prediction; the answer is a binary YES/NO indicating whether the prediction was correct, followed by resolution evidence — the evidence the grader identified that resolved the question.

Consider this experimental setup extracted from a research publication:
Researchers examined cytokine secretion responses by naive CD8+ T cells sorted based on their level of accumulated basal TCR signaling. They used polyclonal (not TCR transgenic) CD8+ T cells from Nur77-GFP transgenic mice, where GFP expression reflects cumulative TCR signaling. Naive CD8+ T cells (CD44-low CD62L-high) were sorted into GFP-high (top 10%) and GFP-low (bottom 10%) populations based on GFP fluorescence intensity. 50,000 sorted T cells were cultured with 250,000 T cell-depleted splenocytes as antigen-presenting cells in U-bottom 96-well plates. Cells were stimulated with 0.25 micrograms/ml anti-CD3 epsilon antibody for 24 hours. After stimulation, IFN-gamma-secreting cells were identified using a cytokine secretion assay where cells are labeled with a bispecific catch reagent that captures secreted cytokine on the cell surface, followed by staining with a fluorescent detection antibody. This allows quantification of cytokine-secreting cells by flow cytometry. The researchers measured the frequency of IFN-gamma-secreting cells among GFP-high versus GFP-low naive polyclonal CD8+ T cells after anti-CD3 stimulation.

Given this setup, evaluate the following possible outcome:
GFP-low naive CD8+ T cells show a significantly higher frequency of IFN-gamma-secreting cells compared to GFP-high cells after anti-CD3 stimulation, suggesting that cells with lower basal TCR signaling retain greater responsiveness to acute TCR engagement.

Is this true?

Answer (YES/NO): YES